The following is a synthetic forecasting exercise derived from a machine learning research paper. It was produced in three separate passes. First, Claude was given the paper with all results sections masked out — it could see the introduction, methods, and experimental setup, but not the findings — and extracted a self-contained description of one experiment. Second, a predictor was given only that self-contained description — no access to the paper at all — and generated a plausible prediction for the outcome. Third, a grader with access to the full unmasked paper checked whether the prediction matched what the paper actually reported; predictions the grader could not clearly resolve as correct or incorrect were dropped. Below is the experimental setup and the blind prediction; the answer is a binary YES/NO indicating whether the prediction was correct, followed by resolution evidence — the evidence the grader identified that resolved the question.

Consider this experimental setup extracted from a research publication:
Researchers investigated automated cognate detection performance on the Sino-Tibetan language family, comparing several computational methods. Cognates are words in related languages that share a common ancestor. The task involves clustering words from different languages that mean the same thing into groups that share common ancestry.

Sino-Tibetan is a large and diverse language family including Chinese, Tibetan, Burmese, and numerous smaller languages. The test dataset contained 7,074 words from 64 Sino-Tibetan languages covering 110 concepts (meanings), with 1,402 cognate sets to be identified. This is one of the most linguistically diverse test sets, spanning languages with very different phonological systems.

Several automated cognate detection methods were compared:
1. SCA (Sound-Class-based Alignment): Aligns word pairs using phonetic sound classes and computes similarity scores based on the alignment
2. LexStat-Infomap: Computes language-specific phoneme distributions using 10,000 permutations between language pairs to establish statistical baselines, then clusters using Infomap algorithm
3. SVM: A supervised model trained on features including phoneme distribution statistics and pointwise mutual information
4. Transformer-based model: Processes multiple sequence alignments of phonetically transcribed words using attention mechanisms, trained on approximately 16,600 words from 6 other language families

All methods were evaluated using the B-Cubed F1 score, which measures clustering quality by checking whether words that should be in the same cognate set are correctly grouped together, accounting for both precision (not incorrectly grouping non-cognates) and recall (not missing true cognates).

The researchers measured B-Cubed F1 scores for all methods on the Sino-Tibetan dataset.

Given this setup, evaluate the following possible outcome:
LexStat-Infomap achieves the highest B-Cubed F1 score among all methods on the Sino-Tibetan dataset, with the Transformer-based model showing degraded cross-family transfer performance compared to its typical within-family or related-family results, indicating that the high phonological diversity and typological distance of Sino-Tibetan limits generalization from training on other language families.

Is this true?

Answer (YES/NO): NO